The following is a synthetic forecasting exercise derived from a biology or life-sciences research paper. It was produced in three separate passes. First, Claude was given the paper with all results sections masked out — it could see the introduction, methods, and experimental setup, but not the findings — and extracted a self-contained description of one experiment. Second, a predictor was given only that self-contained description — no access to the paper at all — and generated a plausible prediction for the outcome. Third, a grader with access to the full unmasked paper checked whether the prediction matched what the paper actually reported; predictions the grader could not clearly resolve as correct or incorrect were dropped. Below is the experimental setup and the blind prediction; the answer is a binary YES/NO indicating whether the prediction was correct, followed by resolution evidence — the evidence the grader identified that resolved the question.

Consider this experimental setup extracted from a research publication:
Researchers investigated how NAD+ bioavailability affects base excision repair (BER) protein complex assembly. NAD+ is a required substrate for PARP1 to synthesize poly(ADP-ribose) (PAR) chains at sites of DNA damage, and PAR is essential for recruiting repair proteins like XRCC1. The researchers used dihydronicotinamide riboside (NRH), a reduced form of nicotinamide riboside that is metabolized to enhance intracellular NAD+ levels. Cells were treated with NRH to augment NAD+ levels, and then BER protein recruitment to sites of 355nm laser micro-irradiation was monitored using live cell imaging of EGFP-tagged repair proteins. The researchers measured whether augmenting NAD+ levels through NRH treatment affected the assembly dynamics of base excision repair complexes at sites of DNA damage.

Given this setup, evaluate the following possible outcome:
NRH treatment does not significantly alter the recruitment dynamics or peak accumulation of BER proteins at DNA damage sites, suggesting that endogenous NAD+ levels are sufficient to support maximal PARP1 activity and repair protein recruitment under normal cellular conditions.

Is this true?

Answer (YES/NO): NO